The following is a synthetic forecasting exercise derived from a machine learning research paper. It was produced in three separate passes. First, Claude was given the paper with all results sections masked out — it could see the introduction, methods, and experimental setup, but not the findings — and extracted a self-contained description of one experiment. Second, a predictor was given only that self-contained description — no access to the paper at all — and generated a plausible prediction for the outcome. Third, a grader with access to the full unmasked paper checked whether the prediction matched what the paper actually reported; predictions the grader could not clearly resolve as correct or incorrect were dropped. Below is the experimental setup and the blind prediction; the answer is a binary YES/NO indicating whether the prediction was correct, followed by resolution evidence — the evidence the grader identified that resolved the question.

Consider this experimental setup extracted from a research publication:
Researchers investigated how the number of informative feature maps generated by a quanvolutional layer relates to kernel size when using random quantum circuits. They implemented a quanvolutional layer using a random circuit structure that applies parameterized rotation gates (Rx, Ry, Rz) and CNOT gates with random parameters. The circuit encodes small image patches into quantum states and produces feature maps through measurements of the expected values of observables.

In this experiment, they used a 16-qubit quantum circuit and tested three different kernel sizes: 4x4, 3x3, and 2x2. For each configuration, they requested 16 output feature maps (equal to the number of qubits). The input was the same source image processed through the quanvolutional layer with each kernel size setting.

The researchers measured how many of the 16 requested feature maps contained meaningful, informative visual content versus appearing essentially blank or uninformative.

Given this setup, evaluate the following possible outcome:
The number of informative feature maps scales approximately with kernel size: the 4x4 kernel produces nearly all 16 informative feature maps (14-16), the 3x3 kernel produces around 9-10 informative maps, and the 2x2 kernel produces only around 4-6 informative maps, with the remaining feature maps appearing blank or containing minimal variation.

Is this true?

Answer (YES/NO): YES